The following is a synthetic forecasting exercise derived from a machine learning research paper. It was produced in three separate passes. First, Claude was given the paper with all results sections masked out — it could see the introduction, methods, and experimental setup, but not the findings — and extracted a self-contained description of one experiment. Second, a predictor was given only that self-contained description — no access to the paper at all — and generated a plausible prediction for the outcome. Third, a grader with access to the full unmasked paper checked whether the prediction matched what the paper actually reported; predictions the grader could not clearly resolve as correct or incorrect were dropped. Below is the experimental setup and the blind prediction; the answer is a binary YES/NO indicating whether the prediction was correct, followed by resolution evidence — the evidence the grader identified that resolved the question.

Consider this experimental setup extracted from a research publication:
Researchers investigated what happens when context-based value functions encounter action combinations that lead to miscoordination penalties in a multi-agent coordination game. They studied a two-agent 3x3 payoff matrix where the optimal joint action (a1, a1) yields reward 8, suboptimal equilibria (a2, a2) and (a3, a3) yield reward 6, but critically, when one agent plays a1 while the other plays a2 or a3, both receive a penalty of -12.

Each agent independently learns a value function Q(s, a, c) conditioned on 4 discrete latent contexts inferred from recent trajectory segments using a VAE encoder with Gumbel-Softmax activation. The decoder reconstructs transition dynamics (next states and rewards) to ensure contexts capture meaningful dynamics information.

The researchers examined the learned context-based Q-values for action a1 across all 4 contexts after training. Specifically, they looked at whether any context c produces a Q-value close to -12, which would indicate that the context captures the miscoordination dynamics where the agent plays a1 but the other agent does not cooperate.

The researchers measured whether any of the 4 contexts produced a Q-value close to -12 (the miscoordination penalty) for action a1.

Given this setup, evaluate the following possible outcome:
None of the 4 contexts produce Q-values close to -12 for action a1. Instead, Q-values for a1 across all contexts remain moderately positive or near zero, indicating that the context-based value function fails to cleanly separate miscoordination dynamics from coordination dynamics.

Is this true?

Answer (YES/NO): NO